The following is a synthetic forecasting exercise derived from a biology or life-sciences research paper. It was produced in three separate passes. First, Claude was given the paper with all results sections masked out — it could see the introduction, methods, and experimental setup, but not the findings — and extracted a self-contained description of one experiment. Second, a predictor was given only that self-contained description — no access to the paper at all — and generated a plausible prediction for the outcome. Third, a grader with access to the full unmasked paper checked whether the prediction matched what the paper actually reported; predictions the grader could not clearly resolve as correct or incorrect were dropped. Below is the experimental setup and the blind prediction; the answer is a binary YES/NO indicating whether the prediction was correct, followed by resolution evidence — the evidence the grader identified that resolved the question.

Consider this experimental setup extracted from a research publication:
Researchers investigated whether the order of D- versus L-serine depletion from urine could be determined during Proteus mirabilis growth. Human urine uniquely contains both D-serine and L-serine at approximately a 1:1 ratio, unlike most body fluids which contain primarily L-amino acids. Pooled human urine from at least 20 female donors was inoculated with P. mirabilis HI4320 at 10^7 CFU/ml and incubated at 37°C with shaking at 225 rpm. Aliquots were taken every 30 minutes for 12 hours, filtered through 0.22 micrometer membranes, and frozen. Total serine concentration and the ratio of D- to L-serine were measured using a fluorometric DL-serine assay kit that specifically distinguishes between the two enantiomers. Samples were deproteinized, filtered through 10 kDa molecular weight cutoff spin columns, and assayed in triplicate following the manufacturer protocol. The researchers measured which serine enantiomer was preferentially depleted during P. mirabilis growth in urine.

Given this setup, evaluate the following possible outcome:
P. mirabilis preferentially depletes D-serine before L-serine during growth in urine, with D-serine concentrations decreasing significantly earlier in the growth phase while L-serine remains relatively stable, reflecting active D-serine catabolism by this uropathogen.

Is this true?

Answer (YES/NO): NO